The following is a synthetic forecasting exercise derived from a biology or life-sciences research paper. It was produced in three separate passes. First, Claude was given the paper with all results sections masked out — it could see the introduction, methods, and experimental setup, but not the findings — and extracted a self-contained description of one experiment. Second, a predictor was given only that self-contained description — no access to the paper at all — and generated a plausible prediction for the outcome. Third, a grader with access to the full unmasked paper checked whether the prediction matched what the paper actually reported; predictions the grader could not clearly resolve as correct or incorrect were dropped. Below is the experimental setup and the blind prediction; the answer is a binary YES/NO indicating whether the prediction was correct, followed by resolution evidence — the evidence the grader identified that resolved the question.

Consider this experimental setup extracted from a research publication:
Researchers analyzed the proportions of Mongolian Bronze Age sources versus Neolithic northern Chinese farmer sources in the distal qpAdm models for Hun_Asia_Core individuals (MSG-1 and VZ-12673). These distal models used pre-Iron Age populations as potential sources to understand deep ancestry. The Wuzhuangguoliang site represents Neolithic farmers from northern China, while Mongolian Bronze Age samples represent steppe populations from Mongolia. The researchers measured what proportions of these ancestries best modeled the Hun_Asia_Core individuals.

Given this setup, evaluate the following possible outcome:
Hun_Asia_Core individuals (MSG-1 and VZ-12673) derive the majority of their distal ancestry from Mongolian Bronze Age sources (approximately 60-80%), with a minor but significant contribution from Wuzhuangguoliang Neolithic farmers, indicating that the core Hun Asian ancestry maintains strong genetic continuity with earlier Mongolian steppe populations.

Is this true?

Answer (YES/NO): NO